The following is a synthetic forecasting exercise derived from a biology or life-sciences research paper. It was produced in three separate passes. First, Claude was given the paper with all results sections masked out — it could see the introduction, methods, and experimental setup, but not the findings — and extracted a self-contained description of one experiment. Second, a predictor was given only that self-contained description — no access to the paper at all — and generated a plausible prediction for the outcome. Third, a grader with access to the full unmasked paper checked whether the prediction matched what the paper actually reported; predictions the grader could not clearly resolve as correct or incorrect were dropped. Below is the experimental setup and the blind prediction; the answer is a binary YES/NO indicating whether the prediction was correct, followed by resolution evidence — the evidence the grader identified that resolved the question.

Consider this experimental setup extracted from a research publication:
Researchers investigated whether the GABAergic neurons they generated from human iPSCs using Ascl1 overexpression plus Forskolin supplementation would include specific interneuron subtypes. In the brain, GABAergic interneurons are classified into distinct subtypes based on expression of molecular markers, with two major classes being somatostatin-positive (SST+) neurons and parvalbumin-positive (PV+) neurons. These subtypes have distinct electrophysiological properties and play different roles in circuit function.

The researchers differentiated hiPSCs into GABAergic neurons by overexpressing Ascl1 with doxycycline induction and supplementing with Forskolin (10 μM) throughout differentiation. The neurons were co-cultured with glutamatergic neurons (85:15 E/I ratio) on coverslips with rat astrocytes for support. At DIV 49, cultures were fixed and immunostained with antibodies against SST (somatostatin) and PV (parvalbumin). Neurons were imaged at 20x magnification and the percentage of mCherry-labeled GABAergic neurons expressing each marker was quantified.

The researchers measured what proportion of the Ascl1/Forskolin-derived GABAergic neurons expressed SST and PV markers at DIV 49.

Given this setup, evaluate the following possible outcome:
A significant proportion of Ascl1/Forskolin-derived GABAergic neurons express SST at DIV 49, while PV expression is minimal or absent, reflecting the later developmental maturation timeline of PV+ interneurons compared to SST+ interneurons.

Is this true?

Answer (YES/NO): YES